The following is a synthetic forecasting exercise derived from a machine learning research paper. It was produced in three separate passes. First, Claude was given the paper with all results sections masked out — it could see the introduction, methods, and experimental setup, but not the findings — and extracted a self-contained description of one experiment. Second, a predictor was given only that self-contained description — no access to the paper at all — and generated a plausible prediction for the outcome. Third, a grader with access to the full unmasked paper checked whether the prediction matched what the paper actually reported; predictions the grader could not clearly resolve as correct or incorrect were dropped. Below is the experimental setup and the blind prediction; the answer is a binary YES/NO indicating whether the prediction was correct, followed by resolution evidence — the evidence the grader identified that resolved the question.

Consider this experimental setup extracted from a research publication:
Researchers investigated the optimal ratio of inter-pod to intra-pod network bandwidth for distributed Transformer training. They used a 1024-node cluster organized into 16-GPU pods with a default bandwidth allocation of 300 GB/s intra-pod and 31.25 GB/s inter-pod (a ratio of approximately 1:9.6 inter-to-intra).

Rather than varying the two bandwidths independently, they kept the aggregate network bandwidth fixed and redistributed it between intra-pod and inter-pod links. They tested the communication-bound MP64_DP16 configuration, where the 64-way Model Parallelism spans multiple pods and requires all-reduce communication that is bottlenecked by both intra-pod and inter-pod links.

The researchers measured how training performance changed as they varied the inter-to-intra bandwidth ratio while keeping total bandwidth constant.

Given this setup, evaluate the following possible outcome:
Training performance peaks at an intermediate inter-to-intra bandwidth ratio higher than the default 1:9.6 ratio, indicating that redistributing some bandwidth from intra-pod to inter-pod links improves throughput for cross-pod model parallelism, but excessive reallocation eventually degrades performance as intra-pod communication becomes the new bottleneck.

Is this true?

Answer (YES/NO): YES